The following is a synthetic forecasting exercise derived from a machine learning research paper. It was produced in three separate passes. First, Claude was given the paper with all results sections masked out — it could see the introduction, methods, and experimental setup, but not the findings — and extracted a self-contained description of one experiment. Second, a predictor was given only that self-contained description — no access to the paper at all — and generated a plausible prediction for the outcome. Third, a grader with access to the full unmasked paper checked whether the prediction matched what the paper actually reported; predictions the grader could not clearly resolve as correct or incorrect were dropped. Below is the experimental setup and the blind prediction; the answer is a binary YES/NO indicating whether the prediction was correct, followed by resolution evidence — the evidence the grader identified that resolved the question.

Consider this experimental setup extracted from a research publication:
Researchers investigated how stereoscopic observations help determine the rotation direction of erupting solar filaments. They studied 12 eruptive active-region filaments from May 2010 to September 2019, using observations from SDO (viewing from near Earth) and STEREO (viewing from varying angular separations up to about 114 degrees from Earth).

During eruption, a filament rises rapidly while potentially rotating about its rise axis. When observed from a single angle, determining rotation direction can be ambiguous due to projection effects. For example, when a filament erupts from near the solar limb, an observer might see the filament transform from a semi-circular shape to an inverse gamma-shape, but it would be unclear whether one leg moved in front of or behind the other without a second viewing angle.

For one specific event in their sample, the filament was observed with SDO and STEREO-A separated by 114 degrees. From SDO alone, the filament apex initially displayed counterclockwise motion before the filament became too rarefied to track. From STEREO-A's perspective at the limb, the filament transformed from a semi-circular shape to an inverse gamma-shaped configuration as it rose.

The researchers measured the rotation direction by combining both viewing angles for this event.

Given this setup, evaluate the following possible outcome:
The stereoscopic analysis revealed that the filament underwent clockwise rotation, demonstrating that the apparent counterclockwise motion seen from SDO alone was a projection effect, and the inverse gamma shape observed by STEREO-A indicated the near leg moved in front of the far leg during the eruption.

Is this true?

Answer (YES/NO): NO